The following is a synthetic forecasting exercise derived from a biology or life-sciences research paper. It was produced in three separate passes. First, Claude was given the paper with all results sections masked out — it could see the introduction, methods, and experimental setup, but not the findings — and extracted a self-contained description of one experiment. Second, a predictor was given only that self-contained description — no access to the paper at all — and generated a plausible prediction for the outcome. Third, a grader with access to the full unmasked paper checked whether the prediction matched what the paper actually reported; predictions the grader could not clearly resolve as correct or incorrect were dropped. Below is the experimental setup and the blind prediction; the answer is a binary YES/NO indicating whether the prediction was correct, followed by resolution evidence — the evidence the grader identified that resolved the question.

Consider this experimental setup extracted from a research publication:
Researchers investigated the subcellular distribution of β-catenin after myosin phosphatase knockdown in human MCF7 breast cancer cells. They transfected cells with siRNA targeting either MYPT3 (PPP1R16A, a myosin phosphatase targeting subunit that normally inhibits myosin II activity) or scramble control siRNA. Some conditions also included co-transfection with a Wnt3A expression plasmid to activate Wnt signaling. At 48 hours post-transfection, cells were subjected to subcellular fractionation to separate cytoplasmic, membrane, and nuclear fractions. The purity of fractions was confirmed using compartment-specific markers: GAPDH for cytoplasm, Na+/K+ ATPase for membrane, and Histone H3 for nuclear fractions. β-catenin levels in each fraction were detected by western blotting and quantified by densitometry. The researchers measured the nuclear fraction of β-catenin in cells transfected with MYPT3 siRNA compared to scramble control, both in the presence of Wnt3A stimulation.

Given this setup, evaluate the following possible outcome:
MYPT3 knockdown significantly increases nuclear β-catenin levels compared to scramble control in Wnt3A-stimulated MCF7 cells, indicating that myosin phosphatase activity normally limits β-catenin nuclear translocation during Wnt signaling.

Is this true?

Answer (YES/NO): NO